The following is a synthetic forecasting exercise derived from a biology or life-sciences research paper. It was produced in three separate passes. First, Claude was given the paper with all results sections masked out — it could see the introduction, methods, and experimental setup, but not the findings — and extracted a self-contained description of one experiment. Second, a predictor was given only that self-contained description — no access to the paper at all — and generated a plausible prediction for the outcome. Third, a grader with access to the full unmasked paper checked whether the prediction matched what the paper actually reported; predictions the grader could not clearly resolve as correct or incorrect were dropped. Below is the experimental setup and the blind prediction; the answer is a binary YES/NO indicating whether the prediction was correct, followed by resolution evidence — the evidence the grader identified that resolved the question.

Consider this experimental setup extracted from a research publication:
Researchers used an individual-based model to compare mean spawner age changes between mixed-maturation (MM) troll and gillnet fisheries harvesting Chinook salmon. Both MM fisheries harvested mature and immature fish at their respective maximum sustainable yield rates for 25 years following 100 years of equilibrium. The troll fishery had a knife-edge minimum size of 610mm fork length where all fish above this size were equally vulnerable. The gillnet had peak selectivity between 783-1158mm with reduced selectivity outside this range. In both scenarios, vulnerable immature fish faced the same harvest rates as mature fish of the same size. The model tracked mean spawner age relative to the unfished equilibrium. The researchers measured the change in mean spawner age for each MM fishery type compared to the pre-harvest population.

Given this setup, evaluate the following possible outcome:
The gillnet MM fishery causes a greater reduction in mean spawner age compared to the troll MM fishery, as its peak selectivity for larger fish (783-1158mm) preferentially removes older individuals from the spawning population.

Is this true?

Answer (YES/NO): YES